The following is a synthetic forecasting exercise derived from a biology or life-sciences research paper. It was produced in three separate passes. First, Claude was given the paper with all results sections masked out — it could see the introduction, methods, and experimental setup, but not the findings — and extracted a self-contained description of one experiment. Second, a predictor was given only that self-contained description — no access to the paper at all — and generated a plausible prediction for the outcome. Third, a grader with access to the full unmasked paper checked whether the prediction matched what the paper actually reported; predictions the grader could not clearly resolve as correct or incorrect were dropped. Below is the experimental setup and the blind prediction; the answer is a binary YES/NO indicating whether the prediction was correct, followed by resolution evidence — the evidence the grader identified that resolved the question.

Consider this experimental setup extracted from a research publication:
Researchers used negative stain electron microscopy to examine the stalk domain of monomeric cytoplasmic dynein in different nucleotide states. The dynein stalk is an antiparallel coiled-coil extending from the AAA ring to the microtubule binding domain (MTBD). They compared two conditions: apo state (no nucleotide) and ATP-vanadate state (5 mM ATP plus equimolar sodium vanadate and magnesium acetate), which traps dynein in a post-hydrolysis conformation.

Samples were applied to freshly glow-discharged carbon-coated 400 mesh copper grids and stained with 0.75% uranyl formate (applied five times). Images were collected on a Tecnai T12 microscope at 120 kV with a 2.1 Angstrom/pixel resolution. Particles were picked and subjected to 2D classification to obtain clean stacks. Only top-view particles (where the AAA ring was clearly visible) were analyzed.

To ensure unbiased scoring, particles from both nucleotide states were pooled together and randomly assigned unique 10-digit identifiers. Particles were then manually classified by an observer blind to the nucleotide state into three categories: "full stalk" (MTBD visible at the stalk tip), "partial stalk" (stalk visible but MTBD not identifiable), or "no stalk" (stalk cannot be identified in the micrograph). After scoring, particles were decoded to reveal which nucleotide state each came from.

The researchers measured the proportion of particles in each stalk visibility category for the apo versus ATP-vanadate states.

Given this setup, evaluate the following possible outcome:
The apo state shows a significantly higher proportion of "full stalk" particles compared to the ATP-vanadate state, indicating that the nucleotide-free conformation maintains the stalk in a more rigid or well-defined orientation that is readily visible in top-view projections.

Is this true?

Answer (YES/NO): NO